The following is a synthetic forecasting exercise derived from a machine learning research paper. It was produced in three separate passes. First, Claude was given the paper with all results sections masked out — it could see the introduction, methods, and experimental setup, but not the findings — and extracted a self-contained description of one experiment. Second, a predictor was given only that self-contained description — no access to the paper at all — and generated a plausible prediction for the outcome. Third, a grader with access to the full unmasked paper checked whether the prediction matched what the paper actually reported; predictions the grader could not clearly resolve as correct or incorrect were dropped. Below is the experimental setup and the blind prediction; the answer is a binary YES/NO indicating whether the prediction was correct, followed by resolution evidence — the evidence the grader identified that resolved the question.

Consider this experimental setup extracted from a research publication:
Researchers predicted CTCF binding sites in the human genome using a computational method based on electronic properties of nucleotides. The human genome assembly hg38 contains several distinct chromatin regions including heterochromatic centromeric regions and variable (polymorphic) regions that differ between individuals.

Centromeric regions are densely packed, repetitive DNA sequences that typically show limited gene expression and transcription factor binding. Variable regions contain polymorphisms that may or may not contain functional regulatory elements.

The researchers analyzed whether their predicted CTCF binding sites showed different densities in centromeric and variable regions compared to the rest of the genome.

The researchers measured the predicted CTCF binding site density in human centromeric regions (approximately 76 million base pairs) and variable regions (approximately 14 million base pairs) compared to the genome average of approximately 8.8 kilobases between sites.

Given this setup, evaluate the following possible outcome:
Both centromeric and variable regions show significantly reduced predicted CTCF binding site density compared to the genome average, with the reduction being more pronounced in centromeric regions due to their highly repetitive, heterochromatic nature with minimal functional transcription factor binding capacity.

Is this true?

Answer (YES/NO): NO